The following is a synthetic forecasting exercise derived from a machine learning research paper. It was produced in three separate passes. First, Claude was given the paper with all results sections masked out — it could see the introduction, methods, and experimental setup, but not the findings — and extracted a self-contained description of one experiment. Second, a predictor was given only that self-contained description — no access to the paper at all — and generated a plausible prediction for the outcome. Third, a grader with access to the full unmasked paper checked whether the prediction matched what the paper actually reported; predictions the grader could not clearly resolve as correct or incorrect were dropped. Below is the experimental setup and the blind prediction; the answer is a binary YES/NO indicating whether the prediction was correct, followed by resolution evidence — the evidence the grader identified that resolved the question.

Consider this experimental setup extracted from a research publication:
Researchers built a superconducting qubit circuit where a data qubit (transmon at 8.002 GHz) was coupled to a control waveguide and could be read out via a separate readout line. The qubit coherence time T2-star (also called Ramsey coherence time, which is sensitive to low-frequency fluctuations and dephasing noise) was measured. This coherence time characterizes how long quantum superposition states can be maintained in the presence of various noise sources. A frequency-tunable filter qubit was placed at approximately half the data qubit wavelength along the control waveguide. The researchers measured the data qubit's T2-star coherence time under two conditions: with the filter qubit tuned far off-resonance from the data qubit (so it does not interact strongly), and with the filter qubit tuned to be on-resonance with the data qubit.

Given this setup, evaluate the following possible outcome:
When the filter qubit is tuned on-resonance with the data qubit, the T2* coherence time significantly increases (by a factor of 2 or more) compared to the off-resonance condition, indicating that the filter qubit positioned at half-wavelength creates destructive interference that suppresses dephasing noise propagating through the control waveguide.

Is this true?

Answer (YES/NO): NO